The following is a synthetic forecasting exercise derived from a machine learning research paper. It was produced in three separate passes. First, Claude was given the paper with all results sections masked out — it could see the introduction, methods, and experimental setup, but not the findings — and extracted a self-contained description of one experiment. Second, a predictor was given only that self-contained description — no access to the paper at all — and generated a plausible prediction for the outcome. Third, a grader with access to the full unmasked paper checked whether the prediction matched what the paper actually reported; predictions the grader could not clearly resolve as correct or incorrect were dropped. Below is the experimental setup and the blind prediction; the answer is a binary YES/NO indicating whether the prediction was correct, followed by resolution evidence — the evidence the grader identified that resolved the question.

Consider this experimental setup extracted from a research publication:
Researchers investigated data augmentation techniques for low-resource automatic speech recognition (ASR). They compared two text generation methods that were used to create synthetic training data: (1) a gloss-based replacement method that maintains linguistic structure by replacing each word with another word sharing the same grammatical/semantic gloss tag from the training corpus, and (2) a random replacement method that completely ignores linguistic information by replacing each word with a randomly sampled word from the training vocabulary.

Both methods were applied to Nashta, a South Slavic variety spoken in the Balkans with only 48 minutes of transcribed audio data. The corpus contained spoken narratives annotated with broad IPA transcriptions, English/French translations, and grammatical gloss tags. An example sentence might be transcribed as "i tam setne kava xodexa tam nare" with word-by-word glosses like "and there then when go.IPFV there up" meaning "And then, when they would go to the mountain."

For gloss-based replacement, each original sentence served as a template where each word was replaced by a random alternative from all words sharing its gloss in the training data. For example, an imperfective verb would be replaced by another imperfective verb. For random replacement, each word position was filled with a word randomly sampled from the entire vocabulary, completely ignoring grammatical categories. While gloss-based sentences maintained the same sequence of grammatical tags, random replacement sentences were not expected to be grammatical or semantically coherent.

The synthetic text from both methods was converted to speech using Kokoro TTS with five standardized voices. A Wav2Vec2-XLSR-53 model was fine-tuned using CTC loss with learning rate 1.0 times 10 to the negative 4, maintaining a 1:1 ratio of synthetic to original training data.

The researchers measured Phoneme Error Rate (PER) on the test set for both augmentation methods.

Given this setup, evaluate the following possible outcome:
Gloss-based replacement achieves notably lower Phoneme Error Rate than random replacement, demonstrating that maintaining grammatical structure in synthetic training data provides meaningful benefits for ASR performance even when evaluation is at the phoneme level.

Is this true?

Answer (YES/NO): NO